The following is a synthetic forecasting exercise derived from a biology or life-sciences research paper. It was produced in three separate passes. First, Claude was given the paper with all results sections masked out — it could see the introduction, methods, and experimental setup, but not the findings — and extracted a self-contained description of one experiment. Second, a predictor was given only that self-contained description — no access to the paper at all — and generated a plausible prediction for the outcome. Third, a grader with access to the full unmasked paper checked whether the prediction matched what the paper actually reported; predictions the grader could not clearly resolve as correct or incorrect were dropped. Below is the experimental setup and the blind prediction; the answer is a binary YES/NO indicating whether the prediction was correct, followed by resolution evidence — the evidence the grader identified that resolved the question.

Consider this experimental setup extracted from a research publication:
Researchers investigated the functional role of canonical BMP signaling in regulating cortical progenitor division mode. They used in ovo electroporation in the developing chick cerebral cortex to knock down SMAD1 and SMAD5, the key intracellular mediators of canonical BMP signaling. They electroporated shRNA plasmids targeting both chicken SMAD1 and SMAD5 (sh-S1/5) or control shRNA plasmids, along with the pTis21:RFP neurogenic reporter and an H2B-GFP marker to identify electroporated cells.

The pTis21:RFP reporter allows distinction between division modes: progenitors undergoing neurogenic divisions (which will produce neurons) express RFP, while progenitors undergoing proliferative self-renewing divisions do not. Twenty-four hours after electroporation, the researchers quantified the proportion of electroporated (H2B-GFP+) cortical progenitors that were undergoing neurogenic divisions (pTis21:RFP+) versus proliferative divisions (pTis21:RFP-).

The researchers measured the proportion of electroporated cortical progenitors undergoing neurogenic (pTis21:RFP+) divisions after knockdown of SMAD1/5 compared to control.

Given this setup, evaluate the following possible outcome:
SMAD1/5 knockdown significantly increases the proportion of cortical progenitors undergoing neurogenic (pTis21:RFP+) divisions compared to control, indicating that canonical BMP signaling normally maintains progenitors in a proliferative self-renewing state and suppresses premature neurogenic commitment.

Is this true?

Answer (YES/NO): YES